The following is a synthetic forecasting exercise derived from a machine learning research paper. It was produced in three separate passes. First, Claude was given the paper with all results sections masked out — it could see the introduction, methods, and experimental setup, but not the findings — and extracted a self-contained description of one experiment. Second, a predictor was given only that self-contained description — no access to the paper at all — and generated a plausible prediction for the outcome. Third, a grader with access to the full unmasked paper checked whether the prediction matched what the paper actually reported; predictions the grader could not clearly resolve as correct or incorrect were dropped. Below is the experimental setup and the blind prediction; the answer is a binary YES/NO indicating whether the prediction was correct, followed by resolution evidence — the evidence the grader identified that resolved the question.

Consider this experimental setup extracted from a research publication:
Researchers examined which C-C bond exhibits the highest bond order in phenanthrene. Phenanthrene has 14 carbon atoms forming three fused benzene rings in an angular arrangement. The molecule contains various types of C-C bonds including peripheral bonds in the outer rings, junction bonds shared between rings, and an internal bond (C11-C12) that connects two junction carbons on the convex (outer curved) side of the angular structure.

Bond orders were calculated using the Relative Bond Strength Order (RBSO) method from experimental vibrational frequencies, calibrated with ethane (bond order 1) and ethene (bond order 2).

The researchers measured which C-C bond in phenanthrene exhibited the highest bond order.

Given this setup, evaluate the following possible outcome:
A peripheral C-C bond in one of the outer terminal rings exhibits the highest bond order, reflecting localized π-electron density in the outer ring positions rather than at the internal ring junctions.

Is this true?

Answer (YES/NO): NO